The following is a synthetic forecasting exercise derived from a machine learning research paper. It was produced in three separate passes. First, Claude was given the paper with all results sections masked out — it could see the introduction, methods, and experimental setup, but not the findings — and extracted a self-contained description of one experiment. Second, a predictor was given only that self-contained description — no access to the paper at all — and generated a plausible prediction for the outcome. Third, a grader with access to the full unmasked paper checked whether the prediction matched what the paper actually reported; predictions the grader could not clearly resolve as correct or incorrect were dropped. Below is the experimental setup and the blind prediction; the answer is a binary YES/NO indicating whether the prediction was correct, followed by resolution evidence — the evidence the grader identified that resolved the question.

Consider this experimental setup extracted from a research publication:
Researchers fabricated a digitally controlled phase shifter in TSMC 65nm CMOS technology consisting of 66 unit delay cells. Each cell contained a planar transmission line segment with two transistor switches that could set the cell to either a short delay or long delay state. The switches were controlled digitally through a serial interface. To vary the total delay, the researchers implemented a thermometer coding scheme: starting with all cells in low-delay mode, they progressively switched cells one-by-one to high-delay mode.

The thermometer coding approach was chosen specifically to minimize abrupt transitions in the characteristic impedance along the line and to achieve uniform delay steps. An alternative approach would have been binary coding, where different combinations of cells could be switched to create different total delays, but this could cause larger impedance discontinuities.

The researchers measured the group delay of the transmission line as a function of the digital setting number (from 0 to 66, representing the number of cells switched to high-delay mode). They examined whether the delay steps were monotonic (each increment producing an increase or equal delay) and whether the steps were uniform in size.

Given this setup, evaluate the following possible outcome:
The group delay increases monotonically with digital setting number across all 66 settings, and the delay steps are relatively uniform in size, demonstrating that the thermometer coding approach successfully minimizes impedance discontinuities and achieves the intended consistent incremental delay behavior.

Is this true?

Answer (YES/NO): YES